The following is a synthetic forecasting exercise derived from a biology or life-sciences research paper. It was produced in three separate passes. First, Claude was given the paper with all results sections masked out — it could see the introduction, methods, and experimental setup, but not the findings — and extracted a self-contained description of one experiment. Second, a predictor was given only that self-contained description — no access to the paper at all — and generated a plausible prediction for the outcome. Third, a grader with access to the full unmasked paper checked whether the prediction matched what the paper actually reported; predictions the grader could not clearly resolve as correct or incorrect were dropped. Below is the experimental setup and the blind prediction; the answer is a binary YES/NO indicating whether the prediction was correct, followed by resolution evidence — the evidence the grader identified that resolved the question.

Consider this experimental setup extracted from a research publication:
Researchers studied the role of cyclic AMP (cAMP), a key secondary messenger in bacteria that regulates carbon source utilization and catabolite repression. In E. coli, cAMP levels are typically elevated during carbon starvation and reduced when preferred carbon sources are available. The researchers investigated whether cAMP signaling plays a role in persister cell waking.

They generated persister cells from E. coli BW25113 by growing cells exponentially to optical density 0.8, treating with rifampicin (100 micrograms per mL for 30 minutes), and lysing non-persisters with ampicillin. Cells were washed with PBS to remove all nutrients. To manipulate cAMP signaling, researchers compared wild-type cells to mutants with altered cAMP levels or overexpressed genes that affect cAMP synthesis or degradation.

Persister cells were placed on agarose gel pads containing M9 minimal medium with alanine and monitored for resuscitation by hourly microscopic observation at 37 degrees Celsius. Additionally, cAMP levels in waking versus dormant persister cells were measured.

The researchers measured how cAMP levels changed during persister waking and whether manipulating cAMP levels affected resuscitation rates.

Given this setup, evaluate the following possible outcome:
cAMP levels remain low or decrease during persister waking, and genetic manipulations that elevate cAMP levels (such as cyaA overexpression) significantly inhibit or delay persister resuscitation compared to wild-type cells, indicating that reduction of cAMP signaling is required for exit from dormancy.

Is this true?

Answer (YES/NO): YES